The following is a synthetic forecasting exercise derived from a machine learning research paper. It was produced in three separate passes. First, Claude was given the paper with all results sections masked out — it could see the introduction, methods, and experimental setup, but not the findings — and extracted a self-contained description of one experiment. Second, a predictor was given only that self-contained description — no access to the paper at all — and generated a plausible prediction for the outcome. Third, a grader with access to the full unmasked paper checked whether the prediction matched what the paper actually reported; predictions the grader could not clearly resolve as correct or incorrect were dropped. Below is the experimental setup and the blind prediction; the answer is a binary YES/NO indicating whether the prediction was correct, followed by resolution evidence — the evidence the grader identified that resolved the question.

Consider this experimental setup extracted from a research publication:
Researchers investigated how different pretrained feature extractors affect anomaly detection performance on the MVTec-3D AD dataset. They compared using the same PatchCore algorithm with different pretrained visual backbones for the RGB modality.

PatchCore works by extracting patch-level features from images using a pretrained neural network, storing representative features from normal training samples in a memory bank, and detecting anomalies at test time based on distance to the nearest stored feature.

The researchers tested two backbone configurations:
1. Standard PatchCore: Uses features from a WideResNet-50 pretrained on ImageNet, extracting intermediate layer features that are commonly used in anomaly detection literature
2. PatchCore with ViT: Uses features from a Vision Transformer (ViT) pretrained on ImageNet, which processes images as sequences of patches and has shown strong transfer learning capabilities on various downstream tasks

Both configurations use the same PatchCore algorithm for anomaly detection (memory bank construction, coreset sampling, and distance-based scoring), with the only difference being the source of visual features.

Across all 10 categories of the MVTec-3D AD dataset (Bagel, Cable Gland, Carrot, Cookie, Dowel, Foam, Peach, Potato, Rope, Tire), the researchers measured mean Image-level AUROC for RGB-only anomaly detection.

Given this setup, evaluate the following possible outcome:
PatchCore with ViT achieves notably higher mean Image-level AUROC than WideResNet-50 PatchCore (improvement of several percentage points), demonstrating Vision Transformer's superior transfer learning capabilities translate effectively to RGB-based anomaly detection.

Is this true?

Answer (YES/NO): YES